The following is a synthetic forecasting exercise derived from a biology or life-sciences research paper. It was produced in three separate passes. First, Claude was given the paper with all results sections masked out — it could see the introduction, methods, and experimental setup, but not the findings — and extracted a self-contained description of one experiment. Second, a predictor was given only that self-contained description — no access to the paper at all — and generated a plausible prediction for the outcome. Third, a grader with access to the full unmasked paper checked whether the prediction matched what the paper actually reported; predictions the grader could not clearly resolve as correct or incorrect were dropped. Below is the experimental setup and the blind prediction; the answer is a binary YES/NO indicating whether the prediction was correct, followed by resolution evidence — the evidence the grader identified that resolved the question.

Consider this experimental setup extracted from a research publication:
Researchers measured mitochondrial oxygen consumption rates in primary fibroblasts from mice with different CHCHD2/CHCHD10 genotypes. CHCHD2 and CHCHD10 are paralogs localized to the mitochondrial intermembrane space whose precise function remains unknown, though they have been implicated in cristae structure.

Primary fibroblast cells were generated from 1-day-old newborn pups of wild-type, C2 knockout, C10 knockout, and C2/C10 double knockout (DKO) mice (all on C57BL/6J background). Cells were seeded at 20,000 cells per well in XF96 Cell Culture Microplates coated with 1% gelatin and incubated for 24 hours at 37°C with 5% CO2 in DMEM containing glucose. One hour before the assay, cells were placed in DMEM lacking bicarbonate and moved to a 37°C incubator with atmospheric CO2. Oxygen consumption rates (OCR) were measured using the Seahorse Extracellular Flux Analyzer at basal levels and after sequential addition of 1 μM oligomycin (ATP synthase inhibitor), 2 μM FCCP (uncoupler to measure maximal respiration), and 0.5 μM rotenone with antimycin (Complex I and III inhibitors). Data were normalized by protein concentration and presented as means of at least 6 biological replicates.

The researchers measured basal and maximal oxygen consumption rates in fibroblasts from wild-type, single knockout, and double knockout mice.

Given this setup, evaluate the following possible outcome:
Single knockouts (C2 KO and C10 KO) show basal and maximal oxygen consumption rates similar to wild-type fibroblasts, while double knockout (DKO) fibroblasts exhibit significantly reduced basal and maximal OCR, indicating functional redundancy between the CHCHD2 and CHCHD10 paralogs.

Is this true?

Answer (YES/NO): NO